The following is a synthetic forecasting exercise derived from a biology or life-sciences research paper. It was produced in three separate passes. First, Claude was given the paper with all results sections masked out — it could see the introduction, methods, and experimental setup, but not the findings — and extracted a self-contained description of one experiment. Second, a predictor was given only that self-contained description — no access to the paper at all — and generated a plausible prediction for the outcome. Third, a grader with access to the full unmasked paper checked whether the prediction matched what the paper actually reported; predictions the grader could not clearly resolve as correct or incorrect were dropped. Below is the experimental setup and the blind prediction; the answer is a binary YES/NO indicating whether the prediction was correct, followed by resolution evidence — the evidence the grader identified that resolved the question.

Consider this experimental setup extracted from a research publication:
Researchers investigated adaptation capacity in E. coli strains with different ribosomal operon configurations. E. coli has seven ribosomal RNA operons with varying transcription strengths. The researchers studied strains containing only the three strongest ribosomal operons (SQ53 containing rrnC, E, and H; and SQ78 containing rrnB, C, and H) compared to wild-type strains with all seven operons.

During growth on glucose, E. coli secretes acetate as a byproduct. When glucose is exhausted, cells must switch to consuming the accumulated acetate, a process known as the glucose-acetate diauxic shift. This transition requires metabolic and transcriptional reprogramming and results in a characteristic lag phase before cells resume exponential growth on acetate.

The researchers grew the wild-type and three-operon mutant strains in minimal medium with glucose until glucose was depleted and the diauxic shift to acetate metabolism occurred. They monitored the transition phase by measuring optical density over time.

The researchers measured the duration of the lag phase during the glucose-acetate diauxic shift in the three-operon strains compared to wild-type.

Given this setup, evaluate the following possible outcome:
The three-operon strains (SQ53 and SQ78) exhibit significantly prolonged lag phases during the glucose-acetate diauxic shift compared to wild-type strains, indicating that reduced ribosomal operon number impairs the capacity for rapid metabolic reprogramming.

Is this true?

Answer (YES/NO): YES